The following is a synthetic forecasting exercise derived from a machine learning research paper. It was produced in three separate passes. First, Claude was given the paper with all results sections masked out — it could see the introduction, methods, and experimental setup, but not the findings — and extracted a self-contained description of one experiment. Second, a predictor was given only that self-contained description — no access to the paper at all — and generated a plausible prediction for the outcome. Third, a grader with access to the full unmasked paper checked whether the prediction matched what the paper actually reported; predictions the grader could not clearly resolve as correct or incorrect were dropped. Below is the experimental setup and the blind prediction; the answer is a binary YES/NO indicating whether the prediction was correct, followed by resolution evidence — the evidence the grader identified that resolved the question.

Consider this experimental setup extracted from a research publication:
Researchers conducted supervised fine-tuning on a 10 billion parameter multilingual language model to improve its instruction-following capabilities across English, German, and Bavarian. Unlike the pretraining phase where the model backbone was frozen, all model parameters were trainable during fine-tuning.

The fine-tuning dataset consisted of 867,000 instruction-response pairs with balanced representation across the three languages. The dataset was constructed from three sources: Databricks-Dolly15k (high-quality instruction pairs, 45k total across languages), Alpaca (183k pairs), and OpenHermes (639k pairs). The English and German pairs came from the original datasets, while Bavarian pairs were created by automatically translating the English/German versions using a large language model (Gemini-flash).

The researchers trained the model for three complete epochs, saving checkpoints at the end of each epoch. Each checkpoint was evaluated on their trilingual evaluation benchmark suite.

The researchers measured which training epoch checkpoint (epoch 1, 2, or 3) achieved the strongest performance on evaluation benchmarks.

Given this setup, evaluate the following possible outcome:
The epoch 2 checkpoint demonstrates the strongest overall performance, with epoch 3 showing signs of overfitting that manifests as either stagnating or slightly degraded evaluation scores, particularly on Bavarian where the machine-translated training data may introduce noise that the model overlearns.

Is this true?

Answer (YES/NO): NO